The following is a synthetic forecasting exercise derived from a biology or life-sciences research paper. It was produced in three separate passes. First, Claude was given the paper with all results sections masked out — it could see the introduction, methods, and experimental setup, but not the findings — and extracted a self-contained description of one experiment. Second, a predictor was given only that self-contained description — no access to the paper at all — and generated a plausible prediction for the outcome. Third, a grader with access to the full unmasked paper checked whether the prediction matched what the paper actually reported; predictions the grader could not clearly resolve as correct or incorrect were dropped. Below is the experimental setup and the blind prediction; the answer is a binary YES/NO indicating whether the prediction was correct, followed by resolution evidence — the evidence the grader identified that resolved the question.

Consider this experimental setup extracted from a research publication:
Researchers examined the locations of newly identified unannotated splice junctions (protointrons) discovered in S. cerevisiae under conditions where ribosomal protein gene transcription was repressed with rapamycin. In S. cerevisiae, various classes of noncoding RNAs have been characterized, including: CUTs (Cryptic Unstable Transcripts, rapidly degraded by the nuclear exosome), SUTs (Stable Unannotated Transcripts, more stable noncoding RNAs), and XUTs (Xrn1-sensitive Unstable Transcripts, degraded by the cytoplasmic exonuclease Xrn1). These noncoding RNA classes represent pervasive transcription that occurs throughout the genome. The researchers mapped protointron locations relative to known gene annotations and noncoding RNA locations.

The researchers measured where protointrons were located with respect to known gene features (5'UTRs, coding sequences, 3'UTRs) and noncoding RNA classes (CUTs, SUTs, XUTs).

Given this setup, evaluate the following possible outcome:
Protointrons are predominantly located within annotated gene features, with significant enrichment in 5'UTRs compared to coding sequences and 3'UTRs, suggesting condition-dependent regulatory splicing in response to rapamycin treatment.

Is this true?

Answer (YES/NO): NO